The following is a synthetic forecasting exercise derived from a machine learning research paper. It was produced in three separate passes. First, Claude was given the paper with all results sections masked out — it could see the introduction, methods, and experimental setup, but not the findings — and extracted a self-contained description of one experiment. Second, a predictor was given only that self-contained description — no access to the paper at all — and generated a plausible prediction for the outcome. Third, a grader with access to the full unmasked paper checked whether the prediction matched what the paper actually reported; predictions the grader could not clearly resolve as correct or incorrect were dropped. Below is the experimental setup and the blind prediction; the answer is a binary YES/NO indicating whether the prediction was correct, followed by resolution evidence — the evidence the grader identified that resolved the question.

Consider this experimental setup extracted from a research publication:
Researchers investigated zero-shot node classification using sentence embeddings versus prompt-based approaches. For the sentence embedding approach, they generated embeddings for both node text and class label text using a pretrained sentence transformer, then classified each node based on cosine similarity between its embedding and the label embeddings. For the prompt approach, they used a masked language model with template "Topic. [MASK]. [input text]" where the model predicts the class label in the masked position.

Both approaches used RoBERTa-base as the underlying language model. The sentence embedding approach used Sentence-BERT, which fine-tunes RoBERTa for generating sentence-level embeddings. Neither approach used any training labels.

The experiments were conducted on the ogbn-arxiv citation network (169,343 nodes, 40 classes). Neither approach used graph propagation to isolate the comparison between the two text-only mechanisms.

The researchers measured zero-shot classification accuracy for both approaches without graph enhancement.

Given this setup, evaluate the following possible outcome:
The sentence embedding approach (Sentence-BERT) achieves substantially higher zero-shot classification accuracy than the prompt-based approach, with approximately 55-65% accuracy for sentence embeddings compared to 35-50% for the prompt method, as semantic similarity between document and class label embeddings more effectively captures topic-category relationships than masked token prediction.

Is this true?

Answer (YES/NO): NO